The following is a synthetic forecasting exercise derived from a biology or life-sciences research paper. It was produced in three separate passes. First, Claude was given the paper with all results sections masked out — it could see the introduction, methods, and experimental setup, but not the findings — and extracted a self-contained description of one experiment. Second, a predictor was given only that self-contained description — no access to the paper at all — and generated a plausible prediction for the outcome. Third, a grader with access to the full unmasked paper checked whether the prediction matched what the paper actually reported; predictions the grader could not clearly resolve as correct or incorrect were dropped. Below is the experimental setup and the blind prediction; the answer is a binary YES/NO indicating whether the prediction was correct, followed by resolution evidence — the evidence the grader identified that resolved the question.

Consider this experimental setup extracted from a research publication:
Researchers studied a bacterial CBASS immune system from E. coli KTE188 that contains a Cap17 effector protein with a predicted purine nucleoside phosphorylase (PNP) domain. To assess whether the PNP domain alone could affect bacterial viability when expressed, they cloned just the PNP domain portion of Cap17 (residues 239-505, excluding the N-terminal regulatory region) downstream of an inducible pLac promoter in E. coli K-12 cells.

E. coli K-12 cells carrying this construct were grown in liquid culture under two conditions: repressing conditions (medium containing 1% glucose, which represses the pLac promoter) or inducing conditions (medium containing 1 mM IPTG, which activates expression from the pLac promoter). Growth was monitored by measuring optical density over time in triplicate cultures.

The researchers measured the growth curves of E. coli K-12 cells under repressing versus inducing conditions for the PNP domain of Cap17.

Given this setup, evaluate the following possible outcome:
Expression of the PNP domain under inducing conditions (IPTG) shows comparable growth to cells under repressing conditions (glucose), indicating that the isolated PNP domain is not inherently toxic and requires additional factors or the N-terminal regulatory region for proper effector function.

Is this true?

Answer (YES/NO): NO